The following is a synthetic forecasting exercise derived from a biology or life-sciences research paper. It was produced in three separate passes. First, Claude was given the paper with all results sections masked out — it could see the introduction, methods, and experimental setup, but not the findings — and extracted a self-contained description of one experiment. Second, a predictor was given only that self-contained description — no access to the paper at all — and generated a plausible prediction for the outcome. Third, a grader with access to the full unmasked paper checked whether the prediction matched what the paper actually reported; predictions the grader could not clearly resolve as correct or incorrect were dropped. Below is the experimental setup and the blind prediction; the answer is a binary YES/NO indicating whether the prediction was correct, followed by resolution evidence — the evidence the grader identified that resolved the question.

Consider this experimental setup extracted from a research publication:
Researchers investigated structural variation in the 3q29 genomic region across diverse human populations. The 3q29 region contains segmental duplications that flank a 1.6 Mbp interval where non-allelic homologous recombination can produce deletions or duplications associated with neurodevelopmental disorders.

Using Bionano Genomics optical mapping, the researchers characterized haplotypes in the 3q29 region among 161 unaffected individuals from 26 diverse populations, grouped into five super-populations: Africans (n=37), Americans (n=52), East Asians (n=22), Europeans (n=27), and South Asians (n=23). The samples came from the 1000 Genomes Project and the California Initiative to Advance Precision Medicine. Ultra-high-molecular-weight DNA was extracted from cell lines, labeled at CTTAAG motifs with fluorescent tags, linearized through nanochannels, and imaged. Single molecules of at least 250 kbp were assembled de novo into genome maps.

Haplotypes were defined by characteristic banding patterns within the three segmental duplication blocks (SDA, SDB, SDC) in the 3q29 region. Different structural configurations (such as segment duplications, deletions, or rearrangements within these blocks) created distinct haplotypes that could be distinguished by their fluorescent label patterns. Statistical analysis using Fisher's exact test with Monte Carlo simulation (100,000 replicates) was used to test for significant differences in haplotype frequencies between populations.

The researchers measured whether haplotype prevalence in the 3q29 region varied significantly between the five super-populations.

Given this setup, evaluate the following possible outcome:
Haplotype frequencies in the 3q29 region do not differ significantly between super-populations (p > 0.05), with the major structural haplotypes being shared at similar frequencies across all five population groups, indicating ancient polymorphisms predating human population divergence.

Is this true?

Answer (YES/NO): NO